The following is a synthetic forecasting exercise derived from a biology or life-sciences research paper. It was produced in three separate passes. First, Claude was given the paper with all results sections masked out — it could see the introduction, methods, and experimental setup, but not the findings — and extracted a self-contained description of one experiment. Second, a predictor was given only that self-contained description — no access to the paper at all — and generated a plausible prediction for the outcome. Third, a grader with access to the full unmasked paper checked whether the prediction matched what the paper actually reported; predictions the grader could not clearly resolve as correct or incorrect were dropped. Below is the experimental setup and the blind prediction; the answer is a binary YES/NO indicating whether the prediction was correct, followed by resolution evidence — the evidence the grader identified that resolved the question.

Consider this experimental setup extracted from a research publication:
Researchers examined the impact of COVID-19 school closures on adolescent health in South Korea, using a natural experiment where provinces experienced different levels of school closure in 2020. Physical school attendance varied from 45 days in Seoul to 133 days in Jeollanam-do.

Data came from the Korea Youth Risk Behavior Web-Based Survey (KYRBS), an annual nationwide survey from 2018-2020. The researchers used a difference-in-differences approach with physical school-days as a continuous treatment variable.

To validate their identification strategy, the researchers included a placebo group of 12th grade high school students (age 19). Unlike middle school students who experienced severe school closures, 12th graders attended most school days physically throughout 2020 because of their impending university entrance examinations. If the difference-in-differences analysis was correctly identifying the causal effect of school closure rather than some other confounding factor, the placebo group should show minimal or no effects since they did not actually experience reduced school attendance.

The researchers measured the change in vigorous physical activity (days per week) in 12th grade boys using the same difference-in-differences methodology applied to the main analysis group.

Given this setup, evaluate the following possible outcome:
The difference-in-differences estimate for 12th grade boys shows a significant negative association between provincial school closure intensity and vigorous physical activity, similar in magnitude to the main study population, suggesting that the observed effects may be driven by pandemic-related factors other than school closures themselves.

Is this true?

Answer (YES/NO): NO